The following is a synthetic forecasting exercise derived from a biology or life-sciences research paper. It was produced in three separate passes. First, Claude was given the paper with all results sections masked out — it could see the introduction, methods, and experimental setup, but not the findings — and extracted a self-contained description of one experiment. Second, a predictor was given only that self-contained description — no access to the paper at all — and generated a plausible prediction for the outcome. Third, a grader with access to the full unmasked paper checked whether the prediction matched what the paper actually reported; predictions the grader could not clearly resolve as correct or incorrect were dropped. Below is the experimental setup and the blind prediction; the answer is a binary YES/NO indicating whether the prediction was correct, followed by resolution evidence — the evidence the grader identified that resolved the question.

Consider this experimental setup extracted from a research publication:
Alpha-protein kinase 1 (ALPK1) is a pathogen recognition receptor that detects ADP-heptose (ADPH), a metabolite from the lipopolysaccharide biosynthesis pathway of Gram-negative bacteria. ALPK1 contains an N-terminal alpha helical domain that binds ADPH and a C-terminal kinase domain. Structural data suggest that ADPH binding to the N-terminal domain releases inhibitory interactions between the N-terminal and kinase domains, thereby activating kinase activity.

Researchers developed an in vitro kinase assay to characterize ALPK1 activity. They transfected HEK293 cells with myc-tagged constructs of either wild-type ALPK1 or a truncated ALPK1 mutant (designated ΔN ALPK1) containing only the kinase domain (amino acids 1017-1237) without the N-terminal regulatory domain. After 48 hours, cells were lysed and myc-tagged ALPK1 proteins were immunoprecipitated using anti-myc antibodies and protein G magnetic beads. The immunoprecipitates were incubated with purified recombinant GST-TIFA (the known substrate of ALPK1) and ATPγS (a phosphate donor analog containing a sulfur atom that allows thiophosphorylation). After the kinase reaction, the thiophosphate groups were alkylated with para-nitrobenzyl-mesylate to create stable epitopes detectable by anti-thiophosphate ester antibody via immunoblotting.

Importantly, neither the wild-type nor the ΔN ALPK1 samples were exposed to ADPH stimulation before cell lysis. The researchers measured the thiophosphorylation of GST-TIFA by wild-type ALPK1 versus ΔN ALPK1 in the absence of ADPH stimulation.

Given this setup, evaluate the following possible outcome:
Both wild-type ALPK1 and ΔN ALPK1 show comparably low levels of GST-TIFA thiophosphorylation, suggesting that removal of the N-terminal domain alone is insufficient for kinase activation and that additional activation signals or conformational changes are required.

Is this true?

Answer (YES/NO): NO